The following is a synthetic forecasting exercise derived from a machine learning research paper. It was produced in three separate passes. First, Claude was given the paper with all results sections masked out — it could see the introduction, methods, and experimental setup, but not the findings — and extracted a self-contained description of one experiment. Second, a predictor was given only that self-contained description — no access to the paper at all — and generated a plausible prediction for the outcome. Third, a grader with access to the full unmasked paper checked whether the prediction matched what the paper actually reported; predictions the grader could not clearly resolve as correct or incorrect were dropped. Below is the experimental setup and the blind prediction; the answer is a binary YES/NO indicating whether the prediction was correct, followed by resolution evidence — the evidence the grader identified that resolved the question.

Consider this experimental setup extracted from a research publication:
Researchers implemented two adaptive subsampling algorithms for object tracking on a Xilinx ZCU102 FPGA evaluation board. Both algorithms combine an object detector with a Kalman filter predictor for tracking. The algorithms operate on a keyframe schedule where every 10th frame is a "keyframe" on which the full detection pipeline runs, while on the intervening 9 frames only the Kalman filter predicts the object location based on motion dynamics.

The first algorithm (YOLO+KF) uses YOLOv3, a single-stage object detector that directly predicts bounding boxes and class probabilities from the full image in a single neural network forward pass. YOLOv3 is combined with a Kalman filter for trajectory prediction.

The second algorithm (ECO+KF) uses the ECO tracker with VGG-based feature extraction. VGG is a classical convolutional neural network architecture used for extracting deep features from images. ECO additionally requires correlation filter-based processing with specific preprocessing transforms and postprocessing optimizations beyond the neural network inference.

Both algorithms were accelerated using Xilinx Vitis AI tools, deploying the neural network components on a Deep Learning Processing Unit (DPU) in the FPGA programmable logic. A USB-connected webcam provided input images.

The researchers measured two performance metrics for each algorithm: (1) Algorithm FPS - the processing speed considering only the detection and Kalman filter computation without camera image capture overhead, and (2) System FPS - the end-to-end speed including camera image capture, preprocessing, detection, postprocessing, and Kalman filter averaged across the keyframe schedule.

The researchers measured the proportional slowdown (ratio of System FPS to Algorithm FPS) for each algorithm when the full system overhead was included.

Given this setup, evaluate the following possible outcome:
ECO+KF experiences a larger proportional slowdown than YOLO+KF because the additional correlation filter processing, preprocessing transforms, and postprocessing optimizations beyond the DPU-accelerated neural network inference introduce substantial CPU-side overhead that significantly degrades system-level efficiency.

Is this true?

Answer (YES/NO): NO